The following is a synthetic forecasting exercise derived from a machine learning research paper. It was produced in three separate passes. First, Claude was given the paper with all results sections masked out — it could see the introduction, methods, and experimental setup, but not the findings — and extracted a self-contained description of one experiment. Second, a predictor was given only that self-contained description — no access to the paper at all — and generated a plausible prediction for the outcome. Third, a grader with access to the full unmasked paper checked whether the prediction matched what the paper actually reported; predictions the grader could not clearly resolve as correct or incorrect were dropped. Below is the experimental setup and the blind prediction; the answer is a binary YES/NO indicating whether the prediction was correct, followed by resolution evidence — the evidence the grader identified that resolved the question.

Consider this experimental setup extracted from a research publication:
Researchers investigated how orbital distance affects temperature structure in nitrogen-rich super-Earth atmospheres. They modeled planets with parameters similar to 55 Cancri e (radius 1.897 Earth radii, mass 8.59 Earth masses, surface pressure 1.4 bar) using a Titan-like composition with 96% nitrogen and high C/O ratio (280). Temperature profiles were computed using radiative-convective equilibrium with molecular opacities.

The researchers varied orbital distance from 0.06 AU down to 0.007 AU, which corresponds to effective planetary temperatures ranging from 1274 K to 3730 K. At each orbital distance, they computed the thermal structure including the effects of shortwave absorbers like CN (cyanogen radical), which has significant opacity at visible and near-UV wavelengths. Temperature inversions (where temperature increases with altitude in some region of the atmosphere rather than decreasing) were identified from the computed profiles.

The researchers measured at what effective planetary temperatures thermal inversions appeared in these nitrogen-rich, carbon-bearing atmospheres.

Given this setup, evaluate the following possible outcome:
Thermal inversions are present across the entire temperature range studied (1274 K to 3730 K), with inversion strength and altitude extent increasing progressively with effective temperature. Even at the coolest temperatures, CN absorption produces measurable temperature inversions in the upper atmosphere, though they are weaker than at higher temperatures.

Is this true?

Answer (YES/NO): NO